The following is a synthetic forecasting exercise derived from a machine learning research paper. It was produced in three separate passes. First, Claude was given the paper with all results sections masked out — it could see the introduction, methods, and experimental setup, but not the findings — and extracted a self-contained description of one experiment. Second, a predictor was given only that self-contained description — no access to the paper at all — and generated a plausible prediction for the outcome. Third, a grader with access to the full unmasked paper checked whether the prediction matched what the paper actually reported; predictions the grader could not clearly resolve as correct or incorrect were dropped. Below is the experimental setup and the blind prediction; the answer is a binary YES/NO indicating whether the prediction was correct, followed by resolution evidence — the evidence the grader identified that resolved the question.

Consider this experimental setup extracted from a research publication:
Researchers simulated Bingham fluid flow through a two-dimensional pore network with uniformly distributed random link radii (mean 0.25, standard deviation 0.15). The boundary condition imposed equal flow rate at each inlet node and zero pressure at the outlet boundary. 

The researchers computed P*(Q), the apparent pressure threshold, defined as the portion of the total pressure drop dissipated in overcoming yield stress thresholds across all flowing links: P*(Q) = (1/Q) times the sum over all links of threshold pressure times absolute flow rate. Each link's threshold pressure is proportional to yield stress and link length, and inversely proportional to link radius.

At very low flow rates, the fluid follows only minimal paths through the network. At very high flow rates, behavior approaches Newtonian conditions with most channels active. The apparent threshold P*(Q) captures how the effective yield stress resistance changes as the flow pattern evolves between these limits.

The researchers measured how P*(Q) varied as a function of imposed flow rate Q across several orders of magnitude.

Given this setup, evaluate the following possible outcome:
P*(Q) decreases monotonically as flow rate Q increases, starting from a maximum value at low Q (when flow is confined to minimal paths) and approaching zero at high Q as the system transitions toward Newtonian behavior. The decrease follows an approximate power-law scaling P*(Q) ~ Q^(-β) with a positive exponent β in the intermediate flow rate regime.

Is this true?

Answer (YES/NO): NO